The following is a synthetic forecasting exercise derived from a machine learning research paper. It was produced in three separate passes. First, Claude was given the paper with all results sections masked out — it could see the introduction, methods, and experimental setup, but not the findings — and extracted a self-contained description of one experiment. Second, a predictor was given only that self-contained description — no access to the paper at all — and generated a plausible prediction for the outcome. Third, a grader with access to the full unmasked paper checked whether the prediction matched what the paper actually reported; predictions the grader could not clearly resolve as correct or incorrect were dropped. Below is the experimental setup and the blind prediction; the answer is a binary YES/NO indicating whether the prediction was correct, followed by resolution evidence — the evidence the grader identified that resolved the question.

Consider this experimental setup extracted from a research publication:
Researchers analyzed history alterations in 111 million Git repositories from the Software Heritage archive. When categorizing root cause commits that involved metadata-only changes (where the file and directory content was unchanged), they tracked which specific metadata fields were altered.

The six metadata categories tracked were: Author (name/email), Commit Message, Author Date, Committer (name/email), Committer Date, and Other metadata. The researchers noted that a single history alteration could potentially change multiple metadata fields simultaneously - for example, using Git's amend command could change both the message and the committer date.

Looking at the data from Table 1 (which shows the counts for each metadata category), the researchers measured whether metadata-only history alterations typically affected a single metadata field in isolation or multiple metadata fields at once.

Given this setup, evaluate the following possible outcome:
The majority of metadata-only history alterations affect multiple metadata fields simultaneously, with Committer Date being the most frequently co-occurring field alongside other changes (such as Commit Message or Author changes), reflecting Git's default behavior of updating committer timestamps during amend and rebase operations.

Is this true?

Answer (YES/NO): YES